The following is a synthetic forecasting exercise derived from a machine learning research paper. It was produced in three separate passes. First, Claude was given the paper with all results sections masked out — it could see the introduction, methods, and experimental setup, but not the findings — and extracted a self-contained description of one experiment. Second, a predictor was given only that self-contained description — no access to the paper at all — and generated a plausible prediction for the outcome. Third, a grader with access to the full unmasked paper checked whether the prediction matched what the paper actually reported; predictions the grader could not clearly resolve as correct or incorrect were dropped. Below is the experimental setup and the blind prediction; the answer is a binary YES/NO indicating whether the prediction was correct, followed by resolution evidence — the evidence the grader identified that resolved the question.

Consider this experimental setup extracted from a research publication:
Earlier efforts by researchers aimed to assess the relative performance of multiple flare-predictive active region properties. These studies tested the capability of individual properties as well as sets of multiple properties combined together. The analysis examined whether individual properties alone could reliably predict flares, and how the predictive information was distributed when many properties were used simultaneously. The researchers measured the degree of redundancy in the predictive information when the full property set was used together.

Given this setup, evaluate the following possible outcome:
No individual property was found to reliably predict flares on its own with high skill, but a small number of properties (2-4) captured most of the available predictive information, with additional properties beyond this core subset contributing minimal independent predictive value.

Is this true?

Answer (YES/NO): NO